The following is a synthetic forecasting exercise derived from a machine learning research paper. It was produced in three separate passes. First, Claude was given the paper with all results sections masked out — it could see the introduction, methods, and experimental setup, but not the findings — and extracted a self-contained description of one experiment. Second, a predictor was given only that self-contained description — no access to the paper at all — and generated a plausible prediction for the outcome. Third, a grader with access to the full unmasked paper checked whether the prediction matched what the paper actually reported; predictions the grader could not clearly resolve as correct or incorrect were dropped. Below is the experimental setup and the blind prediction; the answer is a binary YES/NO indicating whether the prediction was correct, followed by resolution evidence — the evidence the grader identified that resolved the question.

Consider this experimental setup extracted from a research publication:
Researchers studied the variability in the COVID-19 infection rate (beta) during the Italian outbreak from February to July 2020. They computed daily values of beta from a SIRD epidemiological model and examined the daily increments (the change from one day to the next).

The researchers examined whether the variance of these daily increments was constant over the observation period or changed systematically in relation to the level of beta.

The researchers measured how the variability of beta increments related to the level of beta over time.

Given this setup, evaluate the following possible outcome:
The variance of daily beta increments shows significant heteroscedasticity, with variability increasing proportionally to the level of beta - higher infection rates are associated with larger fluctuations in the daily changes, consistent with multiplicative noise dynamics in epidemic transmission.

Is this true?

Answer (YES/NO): YES